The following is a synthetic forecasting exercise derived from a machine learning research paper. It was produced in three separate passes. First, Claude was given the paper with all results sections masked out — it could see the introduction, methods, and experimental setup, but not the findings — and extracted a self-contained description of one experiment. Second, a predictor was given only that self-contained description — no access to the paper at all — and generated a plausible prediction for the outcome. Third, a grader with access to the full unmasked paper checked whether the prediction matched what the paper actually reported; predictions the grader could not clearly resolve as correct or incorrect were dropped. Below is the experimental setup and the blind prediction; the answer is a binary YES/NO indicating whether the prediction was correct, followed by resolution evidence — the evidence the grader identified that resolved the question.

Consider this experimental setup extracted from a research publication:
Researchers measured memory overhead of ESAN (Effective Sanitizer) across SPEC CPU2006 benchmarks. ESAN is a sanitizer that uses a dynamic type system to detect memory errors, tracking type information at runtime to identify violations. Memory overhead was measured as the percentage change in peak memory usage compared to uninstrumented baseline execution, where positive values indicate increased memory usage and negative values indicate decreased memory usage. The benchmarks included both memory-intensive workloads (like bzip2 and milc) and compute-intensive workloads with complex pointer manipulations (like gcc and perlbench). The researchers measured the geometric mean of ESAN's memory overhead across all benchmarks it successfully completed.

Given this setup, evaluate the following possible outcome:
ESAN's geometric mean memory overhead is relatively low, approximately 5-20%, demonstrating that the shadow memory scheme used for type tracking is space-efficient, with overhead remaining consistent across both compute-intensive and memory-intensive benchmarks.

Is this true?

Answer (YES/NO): NO